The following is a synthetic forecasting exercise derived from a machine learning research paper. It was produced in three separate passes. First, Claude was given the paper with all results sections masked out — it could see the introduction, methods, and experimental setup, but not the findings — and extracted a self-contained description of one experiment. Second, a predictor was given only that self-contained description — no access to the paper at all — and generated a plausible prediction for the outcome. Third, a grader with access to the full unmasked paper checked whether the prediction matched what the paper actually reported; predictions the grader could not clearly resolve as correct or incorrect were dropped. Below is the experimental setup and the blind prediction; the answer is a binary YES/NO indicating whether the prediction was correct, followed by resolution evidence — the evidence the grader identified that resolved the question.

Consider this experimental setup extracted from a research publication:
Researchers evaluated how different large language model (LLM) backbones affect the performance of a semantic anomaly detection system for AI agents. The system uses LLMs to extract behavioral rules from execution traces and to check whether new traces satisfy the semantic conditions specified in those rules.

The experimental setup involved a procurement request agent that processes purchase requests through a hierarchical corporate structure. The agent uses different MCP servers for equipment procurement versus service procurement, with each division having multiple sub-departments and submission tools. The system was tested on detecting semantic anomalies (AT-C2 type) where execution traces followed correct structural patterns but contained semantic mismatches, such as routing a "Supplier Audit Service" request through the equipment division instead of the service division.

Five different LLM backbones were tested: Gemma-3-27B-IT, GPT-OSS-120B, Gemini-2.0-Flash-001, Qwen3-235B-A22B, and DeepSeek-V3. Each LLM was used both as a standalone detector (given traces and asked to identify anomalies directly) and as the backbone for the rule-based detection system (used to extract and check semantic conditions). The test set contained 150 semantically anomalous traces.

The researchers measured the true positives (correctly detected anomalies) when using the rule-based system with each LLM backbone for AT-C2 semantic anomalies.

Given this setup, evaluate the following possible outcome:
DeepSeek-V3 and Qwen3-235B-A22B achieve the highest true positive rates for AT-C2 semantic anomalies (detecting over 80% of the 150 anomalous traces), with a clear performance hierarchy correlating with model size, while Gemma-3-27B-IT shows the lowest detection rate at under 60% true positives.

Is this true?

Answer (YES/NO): NO